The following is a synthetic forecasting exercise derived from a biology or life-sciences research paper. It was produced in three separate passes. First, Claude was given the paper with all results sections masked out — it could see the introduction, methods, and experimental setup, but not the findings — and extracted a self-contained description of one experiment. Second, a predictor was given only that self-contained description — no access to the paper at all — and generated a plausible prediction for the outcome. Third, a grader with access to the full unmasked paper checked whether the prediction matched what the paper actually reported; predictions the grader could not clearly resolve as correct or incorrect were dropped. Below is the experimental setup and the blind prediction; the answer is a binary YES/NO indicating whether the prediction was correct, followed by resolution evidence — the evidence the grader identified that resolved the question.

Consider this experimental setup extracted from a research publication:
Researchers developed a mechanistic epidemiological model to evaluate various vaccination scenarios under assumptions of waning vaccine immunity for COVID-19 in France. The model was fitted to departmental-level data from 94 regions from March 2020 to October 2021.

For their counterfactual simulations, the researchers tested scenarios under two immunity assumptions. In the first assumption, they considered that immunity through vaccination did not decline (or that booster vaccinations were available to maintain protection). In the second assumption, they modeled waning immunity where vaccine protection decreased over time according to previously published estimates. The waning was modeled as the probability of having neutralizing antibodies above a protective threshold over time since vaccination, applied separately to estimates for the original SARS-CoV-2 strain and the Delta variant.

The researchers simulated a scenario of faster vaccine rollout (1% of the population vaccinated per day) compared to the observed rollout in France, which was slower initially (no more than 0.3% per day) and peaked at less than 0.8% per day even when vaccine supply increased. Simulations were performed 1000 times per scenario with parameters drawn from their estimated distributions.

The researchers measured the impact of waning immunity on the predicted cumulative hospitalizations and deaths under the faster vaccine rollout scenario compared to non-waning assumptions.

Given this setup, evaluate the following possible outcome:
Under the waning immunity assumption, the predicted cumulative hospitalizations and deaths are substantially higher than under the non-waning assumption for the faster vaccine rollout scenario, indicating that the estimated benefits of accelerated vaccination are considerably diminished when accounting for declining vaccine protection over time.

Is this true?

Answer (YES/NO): NO